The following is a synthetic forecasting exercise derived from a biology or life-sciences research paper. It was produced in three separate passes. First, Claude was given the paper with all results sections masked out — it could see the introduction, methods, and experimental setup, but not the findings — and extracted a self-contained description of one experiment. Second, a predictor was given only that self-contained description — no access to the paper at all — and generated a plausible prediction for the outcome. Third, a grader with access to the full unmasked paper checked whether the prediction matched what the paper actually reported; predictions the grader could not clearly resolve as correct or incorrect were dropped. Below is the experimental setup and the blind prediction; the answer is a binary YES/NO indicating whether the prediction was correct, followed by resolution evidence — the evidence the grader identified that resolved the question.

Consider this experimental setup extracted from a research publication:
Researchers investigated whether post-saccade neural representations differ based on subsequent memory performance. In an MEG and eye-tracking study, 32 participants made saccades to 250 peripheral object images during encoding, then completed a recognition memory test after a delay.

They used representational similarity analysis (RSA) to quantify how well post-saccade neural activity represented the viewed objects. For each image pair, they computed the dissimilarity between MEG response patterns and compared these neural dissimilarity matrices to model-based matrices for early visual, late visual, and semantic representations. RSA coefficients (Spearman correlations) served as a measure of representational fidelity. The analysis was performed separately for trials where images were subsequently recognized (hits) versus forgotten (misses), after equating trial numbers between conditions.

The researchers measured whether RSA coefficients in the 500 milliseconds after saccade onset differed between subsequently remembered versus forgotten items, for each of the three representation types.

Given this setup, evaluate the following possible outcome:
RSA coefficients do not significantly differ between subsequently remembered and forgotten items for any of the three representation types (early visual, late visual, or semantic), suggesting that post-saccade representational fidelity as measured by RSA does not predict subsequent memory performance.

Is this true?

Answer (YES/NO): NO